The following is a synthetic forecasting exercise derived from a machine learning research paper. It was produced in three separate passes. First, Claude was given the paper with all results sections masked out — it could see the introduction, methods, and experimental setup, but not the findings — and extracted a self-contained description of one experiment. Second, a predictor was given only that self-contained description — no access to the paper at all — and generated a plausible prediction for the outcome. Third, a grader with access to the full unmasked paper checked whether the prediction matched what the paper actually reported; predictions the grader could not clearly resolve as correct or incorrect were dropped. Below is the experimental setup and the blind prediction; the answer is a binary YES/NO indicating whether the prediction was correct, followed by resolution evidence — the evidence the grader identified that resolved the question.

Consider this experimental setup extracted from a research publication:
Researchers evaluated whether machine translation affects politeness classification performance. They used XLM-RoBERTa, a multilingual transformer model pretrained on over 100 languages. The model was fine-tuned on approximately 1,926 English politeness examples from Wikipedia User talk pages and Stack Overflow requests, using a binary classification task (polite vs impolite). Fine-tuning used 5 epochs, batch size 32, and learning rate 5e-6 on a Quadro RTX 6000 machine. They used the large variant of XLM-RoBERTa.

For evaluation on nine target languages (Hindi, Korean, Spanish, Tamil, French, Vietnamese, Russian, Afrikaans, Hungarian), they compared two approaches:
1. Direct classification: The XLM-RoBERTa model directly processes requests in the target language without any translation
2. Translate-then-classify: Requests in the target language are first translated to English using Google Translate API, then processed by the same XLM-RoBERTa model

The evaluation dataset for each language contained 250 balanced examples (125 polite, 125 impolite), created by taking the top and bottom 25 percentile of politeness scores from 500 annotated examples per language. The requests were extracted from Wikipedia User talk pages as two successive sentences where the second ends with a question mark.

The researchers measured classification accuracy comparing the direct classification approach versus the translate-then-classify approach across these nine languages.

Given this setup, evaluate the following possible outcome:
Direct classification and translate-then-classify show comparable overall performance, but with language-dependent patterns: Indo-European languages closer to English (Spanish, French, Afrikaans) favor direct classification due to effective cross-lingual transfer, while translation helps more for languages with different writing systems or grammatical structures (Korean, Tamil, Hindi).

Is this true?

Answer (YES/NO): NO